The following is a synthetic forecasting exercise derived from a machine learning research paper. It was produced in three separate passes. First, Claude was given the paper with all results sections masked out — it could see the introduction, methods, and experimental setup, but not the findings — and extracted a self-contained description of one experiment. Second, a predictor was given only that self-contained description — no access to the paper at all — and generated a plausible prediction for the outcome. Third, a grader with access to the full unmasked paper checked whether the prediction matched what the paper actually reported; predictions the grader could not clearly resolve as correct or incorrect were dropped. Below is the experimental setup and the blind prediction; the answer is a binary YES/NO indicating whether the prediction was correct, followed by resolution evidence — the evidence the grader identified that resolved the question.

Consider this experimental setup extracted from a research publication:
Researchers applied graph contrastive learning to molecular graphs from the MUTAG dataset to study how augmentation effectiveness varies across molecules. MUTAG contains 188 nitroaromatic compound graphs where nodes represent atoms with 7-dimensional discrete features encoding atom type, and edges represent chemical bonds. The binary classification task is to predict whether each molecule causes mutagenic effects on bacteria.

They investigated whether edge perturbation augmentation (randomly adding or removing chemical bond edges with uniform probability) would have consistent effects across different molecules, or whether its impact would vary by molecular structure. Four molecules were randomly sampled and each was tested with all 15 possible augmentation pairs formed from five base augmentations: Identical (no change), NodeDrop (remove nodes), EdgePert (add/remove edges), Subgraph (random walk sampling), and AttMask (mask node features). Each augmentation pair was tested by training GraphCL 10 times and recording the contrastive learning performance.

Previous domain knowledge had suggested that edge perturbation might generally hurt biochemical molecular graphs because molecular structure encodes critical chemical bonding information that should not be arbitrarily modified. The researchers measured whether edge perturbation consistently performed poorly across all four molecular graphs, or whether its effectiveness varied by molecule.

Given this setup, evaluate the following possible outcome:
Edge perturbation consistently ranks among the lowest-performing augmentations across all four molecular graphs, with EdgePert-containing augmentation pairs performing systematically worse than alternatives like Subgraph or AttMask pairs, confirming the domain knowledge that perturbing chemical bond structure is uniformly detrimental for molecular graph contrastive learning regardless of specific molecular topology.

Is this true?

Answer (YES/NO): NO